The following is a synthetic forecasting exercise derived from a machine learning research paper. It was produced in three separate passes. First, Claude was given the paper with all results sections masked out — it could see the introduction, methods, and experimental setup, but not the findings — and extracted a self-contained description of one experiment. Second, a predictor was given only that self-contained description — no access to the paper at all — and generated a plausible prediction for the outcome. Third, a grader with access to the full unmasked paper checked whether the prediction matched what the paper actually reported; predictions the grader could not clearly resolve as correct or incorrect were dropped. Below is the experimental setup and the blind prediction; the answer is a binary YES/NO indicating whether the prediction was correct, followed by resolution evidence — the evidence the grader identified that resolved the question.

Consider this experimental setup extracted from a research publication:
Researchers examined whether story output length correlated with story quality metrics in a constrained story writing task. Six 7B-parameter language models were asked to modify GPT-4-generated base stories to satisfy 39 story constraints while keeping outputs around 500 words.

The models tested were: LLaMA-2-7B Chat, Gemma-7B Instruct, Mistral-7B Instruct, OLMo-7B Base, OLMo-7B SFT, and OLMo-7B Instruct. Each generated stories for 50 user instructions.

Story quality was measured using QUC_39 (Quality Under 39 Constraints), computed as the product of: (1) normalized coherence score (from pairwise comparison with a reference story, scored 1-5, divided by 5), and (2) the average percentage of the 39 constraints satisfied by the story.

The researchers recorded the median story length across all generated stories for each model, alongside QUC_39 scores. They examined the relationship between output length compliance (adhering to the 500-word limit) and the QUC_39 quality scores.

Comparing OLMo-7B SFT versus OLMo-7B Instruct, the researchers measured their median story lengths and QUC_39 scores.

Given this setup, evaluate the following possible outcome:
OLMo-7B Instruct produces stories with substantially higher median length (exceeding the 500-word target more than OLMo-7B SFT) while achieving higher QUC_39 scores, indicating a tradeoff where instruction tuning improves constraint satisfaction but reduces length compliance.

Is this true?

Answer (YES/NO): YES